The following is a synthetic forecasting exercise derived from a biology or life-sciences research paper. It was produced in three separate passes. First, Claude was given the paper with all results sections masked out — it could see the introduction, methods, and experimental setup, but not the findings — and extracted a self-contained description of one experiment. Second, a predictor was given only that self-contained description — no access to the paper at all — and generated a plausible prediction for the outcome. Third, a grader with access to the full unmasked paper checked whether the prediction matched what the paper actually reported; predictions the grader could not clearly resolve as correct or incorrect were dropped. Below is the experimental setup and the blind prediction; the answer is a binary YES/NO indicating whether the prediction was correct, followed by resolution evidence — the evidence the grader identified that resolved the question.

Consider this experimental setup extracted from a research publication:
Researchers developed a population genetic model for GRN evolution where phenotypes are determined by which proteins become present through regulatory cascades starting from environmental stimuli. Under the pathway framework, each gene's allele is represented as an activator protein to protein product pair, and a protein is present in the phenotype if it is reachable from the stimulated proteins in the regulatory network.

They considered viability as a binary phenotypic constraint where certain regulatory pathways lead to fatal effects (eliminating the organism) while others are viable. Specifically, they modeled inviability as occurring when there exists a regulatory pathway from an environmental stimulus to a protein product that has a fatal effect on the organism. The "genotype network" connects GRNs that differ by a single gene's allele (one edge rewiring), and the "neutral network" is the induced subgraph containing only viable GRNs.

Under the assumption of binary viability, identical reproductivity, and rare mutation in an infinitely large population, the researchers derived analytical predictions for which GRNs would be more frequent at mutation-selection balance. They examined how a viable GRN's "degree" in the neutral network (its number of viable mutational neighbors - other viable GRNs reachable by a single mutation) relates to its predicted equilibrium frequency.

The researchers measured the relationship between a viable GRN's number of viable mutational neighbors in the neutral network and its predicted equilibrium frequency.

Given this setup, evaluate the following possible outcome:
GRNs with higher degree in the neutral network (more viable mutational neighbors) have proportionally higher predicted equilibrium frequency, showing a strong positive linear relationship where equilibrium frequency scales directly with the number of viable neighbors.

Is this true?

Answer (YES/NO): NO